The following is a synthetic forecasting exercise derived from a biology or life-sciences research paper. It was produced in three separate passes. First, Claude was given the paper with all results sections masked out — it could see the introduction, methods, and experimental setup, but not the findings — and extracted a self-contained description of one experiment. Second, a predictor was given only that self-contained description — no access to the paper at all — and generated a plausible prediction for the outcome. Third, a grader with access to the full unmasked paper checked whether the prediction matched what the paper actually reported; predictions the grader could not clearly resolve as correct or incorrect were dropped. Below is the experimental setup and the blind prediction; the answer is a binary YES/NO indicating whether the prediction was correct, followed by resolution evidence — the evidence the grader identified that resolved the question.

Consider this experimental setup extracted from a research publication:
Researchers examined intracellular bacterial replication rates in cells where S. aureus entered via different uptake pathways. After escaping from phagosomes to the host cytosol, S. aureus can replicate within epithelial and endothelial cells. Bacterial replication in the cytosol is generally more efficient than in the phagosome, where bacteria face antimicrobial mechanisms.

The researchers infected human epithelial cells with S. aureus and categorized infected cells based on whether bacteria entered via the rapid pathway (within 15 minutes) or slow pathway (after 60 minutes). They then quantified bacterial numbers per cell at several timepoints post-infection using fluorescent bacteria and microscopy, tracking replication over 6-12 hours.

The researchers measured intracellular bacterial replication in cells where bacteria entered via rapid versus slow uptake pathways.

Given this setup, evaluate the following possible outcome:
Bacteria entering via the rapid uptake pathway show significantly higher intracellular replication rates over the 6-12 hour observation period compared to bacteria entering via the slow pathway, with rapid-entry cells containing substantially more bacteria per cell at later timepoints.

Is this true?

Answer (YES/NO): YES